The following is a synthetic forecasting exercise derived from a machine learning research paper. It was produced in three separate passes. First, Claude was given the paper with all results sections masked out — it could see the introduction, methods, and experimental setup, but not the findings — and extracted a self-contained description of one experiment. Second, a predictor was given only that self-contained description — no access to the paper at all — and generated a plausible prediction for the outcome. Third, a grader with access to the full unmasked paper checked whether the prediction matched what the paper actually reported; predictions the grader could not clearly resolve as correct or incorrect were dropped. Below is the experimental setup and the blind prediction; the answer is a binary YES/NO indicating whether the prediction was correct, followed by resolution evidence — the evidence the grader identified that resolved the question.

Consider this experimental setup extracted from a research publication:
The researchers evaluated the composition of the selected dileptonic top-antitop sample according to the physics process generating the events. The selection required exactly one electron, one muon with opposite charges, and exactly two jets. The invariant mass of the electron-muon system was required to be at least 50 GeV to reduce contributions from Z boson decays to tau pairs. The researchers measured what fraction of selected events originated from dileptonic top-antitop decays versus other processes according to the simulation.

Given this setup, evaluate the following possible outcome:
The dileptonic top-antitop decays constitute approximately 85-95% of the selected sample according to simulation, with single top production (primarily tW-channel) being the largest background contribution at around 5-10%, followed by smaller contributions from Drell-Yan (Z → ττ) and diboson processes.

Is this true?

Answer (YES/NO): YES